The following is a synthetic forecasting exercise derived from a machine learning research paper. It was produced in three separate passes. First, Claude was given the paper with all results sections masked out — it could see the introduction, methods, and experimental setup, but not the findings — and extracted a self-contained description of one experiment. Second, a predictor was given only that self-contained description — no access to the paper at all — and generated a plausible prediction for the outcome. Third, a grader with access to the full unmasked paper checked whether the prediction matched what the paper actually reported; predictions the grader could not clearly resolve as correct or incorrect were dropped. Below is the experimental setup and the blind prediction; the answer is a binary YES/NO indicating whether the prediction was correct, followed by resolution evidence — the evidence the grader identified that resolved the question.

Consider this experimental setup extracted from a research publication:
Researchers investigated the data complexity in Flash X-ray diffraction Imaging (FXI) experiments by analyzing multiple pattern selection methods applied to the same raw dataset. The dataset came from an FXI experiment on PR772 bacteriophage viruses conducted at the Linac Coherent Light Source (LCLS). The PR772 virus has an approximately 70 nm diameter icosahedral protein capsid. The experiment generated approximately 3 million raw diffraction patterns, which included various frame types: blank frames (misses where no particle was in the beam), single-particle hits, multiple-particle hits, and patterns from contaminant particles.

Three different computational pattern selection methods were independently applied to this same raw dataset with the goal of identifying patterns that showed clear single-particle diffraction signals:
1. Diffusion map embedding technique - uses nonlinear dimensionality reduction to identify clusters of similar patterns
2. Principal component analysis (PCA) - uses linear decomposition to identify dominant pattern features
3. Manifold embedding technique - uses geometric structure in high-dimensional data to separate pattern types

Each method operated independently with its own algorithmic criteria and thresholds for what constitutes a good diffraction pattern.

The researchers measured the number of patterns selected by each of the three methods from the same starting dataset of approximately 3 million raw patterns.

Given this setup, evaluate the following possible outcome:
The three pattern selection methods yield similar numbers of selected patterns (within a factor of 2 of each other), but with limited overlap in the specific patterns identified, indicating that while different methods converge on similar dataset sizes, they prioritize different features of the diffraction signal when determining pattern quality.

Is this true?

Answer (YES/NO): NO